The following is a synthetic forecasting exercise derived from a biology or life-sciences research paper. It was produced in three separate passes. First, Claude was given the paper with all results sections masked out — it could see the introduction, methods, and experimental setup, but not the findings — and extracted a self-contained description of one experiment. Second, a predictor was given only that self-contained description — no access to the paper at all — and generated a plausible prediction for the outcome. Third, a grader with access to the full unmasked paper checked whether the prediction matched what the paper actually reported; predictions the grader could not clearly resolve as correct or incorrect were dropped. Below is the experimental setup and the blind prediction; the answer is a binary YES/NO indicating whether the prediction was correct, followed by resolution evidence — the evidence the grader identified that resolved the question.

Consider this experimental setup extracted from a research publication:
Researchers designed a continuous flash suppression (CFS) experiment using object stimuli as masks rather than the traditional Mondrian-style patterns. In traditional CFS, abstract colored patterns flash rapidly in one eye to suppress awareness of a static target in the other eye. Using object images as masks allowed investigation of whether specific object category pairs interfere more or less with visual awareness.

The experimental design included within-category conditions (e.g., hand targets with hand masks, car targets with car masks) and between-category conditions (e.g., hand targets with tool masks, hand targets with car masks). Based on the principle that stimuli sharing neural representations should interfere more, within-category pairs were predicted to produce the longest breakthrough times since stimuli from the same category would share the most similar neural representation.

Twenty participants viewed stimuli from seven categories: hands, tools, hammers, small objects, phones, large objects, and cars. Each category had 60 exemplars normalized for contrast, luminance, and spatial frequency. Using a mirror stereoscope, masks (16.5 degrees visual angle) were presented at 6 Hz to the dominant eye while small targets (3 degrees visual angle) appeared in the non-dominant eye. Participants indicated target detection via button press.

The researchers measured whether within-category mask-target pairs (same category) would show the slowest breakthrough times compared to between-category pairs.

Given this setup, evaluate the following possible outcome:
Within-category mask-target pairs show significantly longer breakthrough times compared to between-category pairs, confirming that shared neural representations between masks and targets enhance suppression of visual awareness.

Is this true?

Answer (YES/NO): NO